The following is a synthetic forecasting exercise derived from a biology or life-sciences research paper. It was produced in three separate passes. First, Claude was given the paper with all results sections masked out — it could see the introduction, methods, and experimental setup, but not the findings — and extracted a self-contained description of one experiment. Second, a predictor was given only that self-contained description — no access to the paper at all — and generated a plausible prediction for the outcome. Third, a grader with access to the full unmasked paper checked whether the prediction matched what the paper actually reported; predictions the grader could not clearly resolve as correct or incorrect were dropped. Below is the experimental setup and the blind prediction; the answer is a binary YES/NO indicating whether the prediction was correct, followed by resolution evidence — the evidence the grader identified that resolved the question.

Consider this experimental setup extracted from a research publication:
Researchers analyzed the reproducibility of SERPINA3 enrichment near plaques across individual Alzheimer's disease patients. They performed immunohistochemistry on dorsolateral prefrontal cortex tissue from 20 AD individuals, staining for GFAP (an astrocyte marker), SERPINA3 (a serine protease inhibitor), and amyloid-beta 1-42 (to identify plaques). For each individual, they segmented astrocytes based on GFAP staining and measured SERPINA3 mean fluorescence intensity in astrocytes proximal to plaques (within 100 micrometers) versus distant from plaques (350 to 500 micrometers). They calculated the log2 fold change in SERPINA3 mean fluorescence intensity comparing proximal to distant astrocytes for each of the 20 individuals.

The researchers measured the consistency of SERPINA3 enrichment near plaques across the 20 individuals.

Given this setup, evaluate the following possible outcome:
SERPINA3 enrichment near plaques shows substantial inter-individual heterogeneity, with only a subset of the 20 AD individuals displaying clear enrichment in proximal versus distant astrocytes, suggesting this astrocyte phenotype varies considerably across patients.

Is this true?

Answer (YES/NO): NO